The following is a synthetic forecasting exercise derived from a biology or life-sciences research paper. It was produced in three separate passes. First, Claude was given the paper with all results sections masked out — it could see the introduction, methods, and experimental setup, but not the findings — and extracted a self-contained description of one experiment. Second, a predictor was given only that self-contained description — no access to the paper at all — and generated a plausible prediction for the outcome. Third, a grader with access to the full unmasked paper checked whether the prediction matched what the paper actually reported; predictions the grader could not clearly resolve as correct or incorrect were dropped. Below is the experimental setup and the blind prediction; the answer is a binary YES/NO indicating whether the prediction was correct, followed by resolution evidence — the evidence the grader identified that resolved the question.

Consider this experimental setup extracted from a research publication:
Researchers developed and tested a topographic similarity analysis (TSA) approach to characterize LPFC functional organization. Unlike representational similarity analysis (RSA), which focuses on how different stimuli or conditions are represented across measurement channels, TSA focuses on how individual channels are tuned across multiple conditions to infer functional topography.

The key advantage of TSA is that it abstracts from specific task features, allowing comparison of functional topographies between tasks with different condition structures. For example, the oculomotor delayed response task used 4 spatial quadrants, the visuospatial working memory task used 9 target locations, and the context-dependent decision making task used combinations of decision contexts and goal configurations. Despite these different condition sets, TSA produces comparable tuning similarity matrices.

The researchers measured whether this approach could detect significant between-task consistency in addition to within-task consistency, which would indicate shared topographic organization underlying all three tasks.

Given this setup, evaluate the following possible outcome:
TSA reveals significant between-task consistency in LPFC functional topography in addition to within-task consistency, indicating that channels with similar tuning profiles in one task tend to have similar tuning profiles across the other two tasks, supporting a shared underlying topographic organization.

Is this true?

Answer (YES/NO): NO